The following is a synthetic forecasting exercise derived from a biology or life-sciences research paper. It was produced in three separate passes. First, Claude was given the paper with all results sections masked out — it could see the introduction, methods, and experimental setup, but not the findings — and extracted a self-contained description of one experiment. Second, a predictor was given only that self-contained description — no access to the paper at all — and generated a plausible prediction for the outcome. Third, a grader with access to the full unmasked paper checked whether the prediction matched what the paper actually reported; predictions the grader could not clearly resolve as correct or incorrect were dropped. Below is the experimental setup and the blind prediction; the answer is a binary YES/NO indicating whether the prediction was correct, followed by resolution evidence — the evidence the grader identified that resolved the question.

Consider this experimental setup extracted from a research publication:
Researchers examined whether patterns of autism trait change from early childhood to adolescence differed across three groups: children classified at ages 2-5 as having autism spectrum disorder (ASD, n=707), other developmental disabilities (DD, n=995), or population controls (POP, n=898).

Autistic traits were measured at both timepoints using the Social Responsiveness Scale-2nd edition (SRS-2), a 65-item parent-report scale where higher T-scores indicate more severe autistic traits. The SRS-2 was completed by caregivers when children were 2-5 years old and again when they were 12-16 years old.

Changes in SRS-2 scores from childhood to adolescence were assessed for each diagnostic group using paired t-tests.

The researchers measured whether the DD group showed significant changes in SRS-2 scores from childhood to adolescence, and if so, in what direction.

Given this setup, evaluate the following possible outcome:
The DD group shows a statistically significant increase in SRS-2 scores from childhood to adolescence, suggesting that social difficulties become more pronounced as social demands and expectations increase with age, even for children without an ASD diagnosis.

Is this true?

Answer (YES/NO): NO